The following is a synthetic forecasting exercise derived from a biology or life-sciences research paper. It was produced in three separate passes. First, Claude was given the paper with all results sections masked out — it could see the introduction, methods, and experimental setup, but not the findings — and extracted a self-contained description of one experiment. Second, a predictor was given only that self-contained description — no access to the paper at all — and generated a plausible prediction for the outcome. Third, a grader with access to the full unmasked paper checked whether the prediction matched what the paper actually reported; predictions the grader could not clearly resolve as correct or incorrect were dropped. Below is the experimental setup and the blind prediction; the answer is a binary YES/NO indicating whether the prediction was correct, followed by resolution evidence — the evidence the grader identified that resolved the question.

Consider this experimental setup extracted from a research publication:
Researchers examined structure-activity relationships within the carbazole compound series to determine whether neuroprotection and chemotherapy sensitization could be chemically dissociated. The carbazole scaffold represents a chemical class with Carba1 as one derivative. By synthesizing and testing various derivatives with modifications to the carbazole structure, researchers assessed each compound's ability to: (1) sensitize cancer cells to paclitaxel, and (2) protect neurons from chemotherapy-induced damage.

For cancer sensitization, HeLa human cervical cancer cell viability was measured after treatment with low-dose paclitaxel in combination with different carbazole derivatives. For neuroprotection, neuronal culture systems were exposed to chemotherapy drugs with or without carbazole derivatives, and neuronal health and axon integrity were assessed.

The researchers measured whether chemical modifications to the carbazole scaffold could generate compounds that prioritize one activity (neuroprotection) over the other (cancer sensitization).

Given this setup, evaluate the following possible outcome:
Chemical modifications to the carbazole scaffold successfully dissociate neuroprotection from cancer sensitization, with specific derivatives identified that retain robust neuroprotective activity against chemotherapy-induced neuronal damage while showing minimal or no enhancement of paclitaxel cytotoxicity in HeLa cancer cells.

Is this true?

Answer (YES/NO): NO